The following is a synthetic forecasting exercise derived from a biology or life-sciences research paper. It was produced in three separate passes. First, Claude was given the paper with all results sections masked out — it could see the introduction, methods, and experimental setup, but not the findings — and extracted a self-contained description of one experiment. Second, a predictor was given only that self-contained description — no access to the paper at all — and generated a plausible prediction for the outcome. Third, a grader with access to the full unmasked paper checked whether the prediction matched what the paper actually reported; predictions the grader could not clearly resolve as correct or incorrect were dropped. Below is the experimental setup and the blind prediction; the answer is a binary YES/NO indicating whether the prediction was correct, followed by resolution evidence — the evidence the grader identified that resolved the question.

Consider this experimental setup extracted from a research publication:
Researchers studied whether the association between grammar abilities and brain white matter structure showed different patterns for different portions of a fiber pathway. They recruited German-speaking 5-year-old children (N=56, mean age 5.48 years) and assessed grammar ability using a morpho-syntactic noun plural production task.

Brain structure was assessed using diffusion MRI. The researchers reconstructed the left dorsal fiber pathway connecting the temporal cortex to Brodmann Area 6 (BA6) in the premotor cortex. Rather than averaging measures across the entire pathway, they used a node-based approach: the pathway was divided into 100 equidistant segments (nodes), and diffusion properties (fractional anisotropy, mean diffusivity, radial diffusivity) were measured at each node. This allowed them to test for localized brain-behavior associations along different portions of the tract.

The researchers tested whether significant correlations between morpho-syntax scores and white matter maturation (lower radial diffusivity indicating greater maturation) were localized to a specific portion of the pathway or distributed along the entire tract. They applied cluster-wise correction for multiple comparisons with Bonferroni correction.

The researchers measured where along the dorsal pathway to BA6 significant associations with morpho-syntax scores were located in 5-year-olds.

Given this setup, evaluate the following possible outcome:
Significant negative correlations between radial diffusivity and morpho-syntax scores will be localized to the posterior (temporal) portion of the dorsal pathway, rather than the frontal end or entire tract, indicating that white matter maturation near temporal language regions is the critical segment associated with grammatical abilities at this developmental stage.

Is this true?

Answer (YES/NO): NO